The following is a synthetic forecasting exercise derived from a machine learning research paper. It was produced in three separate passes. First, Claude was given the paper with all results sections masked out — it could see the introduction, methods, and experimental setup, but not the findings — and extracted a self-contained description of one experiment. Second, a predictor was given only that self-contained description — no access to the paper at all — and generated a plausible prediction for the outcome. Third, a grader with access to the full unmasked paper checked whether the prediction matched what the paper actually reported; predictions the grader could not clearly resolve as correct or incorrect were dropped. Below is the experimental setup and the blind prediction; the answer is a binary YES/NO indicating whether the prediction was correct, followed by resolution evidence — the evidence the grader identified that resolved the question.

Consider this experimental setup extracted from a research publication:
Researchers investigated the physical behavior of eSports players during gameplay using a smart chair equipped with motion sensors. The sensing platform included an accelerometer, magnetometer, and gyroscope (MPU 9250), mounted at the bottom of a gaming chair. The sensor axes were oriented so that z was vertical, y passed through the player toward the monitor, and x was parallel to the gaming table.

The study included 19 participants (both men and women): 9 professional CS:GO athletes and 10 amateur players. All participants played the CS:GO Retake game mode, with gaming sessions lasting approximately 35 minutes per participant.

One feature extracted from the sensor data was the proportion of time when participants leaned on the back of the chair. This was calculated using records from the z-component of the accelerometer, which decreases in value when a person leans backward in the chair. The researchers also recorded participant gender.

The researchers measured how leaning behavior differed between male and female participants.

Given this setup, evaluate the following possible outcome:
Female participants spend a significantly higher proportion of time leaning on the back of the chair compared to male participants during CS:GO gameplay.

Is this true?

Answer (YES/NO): NO